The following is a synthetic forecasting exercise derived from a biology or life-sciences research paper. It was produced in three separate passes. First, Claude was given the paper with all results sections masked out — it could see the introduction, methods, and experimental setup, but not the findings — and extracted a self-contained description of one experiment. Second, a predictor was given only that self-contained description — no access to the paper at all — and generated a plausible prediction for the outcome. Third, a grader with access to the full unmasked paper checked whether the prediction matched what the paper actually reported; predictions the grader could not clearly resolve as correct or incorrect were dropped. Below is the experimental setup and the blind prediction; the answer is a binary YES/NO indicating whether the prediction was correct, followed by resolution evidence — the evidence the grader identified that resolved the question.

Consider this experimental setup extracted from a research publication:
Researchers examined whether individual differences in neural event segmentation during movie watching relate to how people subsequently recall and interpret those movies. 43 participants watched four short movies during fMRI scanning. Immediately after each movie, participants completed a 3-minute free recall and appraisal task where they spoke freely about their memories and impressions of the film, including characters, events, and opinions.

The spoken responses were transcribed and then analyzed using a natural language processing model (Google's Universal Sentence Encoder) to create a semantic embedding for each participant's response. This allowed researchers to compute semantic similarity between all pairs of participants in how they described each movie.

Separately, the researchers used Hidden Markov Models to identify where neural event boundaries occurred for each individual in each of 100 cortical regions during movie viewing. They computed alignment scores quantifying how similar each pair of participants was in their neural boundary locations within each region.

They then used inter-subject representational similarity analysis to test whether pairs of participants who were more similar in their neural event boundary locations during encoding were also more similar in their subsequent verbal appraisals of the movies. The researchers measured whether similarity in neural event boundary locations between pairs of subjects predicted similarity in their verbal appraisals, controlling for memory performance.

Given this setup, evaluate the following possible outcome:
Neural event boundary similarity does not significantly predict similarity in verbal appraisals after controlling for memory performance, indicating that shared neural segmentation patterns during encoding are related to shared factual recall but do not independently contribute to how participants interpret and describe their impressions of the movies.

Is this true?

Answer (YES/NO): NO